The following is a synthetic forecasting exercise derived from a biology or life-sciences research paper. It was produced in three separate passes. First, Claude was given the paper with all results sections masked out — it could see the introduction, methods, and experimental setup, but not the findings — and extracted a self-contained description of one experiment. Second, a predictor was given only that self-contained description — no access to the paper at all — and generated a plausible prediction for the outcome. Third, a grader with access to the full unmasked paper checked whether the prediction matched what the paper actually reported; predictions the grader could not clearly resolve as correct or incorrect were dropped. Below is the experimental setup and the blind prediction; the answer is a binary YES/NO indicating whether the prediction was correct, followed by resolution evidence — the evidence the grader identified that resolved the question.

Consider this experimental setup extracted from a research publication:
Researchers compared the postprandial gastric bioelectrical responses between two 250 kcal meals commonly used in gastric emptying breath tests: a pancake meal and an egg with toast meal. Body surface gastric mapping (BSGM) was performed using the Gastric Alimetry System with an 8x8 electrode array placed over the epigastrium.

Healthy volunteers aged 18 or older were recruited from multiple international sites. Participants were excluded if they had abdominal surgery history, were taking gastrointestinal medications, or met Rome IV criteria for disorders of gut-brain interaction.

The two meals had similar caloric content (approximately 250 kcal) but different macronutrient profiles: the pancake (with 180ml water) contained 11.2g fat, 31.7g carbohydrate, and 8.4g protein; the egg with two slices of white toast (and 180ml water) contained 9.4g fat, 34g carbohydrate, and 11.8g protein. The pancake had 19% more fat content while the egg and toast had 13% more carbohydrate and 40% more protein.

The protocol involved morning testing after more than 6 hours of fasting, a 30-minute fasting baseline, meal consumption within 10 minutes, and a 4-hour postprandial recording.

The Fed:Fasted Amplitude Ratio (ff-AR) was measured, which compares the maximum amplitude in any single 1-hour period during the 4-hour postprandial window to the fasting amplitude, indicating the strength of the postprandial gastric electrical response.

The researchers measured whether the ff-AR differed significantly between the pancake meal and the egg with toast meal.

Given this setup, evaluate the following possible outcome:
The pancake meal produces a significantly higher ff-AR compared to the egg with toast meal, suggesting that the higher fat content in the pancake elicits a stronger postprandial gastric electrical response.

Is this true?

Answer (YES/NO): NO